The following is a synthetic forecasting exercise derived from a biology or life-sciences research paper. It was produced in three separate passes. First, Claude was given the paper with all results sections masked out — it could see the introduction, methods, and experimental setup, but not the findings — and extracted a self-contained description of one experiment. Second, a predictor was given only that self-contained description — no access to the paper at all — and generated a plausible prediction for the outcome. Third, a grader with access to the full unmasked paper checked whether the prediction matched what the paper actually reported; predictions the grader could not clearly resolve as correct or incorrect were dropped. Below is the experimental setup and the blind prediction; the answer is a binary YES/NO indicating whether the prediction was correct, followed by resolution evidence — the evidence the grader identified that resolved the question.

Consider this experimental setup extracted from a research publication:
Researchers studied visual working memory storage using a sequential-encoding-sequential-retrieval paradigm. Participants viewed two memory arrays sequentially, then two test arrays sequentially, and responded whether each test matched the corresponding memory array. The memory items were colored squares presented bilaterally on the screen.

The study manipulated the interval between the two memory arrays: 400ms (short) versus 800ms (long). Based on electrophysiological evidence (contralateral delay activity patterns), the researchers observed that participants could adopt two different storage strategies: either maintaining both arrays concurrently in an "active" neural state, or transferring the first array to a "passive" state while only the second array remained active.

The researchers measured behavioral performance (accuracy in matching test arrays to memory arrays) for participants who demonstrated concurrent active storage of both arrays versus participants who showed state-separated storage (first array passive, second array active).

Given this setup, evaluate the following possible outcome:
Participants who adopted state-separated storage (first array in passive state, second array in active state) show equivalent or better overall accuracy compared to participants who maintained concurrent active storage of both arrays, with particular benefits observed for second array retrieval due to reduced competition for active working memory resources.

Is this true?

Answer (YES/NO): NO